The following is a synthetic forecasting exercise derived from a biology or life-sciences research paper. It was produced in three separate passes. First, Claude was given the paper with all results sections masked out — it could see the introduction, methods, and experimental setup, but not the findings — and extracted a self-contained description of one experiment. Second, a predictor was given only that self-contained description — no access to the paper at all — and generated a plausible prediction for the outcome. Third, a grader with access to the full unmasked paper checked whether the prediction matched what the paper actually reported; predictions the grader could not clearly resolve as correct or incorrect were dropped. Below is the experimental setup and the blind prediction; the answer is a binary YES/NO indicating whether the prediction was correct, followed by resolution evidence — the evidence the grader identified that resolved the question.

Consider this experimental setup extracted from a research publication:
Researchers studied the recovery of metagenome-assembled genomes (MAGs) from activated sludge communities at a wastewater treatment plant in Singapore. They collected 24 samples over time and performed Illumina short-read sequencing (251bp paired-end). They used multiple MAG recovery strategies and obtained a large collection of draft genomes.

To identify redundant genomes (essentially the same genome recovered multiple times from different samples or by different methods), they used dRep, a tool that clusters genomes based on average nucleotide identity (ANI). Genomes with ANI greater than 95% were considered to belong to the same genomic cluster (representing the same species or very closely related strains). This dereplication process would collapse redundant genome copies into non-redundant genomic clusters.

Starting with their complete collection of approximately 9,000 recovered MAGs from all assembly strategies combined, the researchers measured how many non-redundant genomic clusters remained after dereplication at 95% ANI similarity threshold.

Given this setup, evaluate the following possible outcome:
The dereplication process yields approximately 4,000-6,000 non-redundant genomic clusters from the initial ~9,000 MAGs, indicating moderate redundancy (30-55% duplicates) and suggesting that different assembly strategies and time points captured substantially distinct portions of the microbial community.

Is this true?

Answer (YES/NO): NO